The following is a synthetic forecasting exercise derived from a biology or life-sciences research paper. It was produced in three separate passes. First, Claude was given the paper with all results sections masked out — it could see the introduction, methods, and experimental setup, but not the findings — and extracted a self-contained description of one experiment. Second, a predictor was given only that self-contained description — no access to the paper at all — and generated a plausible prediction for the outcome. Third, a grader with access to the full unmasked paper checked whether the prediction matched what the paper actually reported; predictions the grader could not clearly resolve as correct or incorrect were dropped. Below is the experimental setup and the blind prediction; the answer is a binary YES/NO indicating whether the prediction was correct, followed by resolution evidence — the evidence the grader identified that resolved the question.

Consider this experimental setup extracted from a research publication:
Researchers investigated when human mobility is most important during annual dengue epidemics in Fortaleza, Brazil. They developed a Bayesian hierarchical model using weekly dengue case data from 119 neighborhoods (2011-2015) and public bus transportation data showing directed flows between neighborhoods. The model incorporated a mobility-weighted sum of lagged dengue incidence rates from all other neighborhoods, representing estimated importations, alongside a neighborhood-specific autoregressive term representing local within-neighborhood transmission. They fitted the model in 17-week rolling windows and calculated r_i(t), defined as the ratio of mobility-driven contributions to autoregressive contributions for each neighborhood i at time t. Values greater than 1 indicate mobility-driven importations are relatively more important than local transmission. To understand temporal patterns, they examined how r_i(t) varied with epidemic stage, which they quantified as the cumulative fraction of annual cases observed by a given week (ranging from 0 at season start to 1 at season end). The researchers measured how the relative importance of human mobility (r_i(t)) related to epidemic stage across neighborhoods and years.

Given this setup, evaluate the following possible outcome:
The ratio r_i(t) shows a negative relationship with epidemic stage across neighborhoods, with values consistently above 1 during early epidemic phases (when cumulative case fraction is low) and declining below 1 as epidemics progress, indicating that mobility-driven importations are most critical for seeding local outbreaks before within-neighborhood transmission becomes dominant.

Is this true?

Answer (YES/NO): NO